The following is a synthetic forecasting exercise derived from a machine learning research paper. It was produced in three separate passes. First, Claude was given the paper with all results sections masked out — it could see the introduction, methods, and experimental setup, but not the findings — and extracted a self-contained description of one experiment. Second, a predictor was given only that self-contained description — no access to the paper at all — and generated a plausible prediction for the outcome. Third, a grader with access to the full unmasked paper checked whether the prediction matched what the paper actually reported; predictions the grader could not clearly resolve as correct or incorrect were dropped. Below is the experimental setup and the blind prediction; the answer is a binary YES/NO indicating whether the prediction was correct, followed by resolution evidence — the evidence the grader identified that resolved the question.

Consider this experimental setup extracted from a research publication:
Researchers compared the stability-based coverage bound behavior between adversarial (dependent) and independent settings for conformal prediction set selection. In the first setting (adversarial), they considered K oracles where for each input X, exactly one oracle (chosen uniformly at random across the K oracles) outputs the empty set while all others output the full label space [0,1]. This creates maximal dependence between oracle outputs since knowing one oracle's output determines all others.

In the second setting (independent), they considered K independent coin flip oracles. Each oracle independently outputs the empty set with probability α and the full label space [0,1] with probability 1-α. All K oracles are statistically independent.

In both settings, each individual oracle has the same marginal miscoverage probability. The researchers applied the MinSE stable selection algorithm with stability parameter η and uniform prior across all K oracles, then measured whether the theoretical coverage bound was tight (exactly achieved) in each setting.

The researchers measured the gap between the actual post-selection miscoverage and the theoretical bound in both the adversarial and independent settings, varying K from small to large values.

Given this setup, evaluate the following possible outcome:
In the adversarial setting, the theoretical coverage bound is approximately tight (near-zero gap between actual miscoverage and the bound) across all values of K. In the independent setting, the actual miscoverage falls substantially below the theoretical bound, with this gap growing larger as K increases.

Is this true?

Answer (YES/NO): NO